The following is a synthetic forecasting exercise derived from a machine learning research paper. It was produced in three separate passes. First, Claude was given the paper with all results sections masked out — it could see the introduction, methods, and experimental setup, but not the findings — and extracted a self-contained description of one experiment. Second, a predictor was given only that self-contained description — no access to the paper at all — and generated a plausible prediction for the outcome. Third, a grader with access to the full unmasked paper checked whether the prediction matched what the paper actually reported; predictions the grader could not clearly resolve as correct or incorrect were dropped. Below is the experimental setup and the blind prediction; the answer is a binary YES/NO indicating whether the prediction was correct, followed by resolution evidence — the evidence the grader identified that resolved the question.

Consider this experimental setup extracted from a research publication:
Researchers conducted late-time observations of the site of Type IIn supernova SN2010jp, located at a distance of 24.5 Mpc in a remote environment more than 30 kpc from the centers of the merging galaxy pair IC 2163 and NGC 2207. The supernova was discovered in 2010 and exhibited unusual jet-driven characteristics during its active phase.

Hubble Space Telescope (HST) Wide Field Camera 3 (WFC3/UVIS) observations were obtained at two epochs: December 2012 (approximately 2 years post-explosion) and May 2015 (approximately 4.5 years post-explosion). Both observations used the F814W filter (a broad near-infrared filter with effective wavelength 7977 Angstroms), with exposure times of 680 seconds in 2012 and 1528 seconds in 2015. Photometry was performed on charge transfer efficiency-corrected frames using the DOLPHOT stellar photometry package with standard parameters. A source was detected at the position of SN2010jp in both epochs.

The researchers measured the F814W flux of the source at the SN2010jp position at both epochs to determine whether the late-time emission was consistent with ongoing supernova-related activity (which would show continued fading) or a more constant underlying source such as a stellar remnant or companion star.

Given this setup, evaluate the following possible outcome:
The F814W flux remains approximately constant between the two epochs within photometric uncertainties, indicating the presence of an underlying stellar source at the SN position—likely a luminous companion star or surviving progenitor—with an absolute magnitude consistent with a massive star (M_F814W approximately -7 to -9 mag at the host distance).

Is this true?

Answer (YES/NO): YES